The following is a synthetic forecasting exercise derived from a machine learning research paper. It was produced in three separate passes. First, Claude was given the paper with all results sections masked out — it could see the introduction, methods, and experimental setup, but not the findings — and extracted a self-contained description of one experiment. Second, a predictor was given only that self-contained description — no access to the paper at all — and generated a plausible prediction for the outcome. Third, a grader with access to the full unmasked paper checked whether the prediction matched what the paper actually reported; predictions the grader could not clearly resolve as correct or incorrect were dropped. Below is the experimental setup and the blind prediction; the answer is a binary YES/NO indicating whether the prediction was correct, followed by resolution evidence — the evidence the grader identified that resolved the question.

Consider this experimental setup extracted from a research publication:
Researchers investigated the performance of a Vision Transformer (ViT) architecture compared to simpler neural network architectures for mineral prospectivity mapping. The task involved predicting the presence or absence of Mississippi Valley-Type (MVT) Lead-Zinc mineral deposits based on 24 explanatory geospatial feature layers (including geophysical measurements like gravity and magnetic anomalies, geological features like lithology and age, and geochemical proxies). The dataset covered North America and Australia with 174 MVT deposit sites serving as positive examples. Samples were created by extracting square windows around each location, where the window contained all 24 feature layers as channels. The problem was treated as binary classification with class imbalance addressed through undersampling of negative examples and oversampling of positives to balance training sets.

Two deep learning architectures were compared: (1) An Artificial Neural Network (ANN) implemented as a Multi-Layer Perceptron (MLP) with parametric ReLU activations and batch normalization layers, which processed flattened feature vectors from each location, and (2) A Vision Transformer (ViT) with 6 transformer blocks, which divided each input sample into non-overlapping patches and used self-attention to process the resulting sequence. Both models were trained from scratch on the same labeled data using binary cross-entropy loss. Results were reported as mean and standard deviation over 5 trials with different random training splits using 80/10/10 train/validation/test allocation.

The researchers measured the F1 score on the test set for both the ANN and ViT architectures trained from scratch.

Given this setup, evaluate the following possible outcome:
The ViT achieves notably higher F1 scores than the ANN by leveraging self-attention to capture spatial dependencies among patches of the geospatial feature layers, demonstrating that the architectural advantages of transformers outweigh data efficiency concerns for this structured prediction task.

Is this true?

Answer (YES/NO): NO